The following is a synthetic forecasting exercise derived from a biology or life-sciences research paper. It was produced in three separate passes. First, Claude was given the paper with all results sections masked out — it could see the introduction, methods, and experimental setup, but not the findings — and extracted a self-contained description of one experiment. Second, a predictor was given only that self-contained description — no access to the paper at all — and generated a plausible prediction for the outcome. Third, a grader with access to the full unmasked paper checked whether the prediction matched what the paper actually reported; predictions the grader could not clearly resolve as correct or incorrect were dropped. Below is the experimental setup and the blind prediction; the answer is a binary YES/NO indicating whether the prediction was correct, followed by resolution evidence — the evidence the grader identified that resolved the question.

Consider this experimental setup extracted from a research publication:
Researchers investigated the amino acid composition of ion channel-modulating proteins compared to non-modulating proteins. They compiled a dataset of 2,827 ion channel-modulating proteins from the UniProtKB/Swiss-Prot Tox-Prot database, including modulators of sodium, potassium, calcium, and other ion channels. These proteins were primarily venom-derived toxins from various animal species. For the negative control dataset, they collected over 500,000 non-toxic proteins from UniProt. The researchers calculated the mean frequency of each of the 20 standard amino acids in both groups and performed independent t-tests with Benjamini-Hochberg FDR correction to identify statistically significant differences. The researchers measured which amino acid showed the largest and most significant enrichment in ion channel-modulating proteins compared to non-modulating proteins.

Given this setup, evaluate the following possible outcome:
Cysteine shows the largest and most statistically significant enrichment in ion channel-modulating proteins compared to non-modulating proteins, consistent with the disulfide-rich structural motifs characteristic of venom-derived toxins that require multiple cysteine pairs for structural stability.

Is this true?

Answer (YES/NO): YES